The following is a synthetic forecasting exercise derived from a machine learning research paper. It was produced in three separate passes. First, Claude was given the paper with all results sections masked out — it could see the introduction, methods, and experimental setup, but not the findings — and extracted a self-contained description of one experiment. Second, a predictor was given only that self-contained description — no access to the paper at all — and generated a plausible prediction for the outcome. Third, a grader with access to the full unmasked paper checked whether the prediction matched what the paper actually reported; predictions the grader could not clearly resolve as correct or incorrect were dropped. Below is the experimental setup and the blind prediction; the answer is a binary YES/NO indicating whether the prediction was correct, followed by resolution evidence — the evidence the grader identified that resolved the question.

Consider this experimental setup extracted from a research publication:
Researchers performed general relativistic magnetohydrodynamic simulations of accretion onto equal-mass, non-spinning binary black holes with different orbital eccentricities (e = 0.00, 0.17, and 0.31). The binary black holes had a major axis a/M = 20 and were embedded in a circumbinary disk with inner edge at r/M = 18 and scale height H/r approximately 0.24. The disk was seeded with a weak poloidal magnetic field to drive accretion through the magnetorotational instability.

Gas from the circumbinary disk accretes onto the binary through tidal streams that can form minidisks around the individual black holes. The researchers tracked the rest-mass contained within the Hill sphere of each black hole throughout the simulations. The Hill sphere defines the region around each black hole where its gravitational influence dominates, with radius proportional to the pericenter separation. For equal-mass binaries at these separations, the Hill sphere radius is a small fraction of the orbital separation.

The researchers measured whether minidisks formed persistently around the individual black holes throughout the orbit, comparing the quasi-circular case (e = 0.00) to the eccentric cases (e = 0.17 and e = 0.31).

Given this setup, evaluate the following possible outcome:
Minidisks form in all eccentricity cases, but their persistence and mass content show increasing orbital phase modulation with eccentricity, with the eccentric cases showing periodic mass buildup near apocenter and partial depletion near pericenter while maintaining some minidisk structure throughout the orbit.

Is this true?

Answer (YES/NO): NO